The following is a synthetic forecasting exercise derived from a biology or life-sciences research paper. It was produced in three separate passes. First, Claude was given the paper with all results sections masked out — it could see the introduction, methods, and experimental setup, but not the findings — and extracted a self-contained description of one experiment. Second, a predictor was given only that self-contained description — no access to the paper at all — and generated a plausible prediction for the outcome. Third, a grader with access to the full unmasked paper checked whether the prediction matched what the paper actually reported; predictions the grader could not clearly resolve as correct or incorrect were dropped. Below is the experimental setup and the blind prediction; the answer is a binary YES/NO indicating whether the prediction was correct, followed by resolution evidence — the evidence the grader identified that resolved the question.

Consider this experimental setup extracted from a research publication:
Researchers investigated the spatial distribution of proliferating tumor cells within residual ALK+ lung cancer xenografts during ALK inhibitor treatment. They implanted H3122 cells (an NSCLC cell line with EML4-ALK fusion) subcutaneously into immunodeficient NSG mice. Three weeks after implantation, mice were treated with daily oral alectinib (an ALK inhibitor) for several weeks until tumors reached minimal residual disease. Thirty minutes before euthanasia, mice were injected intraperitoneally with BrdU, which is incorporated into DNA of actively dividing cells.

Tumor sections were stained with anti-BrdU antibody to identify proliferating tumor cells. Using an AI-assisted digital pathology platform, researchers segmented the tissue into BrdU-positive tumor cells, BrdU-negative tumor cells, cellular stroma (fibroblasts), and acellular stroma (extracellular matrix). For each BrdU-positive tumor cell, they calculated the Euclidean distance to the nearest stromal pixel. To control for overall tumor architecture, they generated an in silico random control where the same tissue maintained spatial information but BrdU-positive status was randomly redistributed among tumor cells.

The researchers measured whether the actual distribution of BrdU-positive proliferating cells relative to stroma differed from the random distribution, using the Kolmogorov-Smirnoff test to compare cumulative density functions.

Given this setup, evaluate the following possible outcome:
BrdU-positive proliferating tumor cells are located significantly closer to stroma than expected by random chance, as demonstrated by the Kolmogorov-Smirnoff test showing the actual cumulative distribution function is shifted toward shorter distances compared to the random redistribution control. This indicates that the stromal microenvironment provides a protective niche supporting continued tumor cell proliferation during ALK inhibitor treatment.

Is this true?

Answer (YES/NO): YES